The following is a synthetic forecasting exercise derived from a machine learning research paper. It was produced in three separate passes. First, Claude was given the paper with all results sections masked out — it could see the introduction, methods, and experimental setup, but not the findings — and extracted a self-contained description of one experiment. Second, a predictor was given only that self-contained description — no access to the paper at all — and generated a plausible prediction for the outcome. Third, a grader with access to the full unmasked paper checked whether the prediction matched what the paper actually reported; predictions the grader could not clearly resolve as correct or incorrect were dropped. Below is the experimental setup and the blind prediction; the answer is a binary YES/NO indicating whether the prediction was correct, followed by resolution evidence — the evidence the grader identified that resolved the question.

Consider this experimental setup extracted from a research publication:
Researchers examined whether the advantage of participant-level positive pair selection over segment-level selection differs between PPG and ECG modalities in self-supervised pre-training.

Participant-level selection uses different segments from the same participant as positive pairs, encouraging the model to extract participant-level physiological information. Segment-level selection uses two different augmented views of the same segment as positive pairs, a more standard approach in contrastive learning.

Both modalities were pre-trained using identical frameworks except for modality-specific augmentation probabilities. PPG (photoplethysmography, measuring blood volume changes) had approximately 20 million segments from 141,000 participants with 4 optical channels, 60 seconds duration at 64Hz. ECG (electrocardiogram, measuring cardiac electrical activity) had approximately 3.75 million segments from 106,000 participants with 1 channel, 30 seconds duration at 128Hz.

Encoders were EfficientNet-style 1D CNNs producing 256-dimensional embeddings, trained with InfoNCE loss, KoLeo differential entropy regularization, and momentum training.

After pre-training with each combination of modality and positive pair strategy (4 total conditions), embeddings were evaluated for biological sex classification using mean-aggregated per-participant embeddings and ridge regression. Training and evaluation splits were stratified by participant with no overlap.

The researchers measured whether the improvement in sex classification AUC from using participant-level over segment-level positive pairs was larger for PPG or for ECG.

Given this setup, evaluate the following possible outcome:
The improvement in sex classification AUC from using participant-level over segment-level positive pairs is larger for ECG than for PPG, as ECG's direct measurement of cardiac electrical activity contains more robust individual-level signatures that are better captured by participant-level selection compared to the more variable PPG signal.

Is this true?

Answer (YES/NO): NO